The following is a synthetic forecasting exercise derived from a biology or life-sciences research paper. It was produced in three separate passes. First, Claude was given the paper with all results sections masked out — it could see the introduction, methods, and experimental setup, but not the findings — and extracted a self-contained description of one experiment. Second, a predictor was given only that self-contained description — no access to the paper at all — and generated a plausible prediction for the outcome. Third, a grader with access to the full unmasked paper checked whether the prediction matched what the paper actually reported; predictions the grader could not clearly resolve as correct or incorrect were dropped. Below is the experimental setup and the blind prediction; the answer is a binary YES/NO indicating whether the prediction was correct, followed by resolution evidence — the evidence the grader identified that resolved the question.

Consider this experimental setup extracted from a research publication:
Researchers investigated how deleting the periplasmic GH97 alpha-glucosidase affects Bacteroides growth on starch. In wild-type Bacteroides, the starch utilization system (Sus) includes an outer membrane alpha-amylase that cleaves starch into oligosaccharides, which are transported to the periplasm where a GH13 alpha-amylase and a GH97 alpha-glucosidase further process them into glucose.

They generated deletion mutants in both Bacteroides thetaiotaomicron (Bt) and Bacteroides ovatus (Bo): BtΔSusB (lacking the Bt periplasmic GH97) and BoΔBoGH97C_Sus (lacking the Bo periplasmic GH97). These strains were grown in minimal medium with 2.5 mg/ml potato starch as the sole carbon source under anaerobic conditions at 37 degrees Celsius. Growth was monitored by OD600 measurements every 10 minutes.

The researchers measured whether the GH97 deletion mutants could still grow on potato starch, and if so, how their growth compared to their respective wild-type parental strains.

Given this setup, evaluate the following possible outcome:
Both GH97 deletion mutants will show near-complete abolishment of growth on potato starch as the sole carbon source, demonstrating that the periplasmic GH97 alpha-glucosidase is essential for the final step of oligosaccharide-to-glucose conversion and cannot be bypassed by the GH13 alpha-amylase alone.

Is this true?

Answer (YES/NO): YES